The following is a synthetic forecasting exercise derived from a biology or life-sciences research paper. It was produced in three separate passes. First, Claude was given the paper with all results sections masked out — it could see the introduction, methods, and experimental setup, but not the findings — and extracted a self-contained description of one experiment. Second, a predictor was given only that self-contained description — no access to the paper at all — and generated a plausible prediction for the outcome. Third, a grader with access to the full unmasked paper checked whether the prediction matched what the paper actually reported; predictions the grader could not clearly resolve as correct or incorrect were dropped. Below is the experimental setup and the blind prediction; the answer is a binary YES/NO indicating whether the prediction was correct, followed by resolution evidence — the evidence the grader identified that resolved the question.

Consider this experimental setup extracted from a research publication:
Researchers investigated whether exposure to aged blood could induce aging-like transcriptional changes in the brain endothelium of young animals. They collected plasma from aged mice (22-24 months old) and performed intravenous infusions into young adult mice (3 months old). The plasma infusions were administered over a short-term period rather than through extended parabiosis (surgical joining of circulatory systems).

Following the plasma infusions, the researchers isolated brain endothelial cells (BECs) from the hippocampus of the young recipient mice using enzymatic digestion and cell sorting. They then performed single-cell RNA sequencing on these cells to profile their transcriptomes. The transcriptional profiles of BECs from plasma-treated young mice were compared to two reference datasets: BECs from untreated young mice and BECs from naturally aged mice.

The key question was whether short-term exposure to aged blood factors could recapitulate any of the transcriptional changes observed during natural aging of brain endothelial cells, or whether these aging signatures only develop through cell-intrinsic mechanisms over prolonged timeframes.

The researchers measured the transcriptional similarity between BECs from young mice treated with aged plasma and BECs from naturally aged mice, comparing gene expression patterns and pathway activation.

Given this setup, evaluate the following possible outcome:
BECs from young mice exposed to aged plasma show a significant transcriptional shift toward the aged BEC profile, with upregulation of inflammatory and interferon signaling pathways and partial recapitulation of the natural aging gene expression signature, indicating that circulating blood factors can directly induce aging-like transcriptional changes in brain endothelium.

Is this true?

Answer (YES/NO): YES